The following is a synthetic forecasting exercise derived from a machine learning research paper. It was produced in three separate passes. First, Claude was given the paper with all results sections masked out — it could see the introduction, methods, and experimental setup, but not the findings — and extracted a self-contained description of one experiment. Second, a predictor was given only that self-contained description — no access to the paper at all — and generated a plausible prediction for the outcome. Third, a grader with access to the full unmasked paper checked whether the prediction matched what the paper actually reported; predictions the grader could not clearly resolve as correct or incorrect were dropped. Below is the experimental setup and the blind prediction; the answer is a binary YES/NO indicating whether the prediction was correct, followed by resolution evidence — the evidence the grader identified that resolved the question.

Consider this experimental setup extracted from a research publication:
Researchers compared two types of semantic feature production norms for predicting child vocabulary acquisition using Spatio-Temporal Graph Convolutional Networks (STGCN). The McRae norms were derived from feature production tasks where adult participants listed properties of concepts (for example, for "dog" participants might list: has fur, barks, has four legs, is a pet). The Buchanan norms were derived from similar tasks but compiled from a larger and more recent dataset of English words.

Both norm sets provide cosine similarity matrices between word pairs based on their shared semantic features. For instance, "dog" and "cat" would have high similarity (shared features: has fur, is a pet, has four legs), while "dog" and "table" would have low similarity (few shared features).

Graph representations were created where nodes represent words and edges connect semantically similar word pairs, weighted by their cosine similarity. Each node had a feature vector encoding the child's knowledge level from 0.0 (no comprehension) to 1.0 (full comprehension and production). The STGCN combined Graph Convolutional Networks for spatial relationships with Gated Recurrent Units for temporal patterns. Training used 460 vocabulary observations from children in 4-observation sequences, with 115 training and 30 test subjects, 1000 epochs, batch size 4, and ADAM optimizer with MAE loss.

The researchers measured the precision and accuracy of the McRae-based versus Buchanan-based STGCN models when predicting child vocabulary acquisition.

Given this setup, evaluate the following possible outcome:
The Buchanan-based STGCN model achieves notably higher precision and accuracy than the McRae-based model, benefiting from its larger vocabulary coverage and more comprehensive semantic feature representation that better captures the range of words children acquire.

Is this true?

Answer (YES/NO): NO